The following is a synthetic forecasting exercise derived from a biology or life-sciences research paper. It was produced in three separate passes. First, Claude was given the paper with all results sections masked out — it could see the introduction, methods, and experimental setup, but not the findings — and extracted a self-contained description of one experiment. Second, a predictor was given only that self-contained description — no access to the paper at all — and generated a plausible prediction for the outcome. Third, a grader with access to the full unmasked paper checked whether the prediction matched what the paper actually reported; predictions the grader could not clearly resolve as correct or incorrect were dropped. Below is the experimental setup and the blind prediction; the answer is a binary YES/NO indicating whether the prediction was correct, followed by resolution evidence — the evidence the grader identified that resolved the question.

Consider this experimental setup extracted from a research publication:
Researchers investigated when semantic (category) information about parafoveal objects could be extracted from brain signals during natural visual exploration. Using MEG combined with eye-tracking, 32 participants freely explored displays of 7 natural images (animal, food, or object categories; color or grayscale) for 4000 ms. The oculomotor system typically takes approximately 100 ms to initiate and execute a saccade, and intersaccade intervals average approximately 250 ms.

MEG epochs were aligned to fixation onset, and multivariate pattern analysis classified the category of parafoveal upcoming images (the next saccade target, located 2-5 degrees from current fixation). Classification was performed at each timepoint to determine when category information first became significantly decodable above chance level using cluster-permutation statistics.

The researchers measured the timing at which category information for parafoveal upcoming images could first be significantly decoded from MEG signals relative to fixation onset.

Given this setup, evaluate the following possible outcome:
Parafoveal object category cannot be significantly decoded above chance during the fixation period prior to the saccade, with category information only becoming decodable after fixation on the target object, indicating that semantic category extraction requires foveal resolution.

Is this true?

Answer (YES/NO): NO